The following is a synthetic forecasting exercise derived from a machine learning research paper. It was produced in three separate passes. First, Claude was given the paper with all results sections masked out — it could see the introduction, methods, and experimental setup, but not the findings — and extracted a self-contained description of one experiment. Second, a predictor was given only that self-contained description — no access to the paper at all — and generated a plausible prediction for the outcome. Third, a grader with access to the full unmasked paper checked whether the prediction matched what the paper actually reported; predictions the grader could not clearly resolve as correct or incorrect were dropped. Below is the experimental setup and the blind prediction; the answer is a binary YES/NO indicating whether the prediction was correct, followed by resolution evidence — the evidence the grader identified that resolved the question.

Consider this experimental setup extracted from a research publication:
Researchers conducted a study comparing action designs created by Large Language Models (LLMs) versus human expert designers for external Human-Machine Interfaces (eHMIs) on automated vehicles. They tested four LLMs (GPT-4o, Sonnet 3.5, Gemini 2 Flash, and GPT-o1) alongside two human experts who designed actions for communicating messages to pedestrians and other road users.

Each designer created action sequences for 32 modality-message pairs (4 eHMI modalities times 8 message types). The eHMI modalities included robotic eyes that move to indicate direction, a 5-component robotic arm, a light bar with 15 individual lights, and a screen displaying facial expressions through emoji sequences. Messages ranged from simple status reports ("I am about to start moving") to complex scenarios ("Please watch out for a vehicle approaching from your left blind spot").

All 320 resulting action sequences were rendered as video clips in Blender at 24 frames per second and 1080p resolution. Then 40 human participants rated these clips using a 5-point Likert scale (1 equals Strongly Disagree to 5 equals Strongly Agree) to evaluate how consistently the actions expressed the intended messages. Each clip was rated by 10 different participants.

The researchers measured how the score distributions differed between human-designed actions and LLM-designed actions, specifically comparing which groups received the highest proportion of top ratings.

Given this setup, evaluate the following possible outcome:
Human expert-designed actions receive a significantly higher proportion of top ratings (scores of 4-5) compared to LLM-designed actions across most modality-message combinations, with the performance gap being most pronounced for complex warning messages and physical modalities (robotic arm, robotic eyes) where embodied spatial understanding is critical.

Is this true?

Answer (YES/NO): NO